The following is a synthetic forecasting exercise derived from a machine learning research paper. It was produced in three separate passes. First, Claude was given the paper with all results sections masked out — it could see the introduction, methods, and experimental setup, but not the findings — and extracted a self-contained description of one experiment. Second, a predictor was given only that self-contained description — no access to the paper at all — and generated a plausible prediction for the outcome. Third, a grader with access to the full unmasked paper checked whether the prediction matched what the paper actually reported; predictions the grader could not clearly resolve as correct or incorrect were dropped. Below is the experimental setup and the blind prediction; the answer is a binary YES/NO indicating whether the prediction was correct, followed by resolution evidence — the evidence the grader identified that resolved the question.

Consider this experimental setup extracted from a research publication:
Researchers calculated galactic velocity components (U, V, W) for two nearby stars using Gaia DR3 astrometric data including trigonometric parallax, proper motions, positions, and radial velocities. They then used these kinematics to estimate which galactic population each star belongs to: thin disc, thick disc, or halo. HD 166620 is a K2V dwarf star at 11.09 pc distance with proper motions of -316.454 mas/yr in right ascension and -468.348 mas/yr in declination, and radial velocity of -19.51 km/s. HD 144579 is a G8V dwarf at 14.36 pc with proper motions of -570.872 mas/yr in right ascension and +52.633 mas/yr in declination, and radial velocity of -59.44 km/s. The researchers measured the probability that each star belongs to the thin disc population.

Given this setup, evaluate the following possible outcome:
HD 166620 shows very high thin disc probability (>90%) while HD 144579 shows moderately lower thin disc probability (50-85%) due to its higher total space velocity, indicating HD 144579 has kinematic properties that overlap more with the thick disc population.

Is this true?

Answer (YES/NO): NO